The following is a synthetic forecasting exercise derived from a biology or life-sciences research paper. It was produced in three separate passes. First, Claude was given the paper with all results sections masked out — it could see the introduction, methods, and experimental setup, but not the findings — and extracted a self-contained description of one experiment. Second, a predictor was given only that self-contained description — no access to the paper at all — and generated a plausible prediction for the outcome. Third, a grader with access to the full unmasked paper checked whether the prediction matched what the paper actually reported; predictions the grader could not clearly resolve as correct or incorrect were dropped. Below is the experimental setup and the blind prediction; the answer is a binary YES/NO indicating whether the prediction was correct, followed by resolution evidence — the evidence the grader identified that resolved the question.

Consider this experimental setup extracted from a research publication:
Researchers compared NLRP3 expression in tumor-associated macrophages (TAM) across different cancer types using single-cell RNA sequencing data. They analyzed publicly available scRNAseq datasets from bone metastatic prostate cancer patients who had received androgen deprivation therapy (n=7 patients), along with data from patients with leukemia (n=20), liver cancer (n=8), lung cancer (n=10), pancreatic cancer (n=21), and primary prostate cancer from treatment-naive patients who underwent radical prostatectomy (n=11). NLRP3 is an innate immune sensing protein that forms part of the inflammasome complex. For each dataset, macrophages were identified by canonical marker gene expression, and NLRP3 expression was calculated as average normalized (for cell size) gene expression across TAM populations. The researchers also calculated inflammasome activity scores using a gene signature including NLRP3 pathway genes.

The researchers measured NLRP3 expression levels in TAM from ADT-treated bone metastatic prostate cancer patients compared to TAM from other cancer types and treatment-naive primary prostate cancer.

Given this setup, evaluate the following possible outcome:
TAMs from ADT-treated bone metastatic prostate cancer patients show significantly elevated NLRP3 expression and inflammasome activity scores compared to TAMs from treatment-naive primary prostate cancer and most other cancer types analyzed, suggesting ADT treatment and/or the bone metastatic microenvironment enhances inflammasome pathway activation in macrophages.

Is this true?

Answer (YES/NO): NO